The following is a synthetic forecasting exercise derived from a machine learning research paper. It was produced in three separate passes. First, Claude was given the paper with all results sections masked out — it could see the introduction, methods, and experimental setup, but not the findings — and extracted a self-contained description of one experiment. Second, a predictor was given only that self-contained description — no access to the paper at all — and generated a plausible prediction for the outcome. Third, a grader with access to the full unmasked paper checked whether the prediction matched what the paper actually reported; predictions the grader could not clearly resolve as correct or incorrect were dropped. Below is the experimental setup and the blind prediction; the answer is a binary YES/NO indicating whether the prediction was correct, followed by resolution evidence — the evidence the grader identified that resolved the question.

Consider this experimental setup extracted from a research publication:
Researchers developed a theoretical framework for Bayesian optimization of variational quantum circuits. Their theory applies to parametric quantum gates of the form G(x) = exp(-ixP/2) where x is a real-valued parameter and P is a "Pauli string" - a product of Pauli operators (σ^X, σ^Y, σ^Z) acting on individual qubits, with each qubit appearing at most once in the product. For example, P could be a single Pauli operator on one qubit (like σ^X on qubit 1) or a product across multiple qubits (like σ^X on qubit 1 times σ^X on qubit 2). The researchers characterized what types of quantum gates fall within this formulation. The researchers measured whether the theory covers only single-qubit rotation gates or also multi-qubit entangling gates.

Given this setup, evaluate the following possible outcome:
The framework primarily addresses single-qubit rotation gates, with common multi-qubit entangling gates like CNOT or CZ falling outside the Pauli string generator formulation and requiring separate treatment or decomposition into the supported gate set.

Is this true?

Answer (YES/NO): NO